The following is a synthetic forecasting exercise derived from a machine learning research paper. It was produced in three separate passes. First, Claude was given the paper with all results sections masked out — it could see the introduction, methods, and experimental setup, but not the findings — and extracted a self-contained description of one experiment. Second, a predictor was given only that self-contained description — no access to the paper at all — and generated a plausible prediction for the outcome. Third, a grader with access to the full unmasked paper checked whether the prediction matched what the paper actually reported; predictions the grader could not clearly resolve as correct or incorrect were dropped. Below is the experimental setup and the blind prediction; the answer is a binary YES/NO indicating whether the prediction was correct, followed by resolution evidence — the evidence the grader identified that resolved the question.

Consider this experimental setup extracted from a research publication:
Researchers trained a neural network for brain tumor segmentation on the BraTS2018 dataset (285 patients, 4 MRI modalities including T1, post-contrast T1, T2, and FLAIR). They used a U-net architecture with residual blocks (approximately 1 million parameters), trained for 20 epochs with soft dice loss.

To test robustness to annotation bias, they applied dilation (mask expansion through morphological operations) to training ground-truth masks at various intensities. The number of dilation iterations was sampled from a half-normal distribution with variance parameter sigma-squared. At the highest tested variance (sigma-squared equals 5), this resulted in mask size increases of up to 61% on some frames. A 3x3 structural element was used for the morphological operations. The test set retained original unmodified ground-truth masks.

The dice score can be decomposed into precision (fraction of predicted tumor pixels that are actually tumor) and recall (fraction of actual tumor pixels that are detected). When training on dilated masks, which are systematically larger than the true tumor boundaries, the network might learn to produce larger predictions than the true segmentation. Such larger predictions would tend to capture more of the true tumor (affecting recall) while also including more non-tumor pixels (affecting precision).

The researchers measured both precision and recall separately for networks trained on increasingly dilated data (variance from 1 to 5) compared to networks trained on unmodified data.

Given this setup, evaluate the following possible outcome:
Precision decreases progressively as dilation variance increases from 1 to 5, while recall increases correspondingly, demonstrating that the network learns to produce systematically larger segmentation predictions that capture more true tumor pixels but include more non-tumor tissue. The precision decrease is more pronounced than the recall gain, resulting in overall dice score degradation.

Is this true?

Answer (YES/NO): YES